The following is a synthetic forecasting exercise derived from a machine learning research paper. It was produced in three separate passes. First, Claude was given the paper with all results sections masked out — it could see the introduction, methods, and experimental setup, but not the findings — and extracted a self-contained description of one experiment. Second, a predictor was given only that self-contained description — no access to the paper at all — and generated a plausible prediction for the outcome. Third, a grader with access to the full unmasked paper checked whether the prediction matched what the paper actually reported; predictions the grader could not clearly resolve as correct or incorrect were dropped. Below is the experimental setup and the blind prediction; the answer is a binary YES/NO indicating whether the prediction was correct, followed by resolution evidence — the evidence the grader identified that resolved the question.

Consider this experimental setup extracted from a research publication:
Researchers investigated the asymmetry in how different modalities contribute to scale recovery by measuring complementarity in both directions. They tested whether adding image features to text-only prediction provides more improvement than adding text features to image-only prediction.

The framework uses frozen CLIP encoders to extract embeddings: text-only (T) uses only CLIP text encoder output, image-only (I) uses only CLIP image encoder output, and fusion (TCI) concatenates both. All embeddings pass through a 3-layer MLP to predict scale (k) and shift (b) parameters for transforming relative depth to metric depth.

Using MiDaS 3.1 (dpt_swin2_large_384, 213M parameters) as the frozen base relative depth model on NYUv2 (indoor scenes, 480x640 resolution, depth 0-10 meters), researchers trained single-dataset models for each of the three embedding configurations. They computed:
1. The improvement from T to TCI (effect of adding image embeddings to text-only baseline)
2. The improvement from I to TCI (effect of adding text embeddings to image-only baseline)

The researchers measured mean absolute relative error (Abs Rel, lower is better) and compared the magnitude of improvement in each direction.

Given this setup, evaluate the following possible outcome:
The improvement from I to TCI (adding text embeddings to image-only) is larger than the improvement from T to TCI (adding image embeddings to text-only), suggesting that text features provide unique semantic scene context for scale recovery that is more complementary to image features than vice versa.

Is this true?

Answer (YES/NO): NO